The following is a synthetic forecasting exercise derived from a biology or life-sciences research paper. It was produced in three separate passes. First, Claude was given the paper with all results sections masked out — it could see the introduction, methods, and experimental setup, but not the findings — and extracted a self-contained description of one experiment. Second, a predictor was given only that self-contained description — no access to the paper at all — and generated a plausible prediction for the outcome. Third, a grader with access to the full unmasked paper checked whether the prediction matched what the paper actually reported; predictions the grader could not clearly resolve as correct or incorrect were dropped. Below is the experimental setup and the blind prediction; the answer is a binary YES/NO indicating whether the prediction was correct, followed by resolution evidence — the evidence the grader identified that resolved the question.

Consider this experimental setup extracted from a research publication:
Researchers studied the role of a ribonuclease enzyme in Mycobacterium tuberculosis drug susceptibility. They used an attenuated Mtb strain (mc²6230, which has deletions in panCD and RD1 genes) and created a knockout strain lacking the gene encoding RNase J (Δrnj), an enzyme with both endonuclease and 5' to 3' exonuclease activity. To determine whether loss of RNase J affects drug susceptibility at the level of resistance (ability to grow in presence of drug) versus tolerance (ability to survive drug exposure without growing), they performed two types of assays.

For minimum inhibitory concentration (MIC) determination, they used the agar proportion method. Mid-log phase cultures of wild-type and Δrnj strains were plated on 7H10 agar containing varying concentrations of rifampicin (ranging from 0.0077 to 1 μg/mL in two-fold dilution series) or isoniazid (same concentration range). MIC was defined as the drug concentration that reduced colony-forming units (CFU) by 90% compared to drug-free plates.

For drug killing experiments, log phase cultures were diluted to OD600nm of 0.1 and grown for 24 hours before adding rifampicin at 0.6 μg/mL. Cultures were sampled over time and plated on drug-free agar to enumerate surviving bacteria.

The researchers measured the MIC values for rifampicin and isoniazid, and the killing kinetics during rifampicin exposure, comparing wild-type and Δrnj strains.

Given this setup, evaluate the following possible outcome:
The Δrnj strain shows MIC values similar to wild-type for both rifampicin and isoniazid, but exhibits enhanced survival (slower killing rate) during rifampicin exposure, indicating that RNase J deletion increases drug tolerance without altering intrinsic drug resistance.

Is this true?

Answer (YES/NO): YES